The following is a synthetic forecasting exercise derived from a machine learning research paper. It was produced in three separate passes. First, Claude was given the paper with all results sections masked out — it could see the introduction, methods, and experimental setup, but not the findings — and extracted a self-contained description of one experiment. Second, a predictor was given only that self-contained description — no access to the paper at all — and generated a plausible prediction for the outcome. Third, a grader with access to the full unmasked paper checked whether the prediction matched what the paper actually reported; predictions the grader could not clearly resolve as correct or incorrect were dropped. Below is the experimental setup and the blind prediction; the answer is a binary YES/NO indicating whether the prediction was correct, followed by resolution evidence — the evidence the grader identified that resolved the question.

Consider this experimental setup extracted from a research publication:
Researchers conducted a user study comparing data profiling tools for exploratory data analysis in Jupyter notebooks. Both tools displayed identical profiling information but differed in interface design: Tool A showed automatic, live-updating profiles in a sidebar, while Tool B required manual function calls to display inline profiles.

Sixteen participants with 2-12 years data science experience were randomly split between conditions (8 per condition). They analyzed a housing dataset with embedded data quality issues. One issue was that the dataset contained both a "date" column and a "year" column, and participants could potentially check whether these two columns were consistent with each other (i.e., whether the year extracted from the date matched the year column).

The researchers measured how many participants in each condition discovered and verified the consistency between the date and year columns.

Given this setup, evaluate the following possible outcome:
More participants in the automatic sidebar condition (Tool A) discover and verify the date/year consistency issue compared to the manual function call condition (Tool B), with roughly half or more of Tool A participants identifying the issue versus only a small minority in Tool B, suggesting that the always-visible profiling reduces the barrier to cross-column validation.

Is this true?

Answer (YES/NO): NO